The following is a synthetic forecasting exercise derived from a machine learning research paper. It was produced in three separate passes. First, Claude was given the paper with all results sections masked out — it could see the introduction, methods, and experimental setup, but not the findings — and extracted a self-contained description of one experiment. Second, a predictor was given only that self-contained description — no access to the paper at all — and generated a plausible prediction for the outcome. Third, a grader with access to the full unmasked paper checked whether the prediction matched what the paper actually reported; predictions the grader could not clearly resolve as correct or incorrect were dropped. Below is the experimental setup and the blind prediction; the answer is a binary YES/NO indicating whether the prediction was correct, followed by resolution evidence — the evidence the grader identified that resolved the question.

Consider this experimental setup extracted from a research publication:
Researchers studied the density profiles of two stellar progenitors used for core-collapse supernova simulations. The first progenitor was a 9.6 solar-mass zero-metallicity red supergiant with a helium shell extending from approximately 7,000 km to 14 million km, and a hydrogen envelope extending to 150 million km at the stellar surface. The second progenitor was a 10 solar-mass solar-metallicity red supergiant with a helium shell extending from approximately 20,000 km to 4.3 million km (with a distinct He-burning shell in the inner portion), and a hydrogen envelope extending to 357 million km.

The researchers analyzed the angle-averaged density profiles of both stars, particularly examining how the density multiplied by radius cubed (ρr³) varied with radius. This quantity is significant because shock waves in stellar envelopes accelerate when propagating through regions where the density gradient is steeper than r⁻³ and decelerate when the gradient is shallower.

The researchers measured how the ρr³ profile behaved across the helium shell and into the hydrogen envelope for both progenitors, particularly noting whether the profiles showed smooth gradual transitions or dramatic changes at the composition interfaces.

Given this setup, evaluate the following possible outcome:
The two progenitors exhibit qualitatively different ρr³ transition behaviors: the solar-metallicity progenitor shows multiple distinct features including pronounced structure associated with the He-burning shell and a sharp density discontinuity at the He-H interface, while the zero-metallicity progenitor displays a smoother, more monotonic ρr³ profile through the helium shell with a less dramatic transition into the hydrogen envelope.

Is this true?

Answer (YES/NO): YES